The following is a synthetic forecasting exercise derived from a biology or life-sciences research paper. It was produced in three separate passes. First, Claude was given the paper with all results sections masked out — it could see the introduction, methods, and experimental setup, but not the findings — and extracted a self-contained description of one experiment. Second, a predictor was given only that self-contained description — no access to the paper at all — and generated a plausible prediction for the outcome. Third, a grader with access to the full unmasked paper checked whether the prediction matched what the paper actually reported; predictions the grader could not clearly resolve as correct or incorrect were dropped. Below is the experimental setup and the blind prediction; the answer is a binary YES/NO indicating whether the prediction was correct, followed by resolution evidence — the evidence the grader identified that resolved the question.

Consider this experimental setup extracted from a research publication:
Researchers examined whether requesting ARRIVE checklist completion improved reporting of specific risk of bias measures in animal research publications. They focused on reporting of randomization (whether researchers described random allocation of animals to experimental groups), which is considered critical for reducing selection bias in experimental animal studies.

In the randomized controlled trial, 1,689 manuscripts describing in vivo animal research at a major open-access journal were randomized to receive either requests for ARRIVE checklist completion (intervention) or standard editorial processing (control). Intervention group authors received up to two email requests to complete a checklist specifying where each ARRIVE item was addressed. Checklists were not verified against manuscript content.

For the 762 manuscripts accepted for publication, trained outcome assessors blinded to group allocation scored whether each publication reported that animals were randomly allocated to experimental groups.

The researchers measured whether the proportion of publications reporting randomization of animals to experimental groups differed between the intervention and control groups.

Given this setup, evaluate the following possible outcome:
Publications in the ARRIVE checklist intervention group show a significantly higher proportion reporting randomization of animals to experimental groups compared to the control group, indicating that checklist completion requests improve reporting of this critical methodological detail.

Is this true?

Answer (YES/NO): NO